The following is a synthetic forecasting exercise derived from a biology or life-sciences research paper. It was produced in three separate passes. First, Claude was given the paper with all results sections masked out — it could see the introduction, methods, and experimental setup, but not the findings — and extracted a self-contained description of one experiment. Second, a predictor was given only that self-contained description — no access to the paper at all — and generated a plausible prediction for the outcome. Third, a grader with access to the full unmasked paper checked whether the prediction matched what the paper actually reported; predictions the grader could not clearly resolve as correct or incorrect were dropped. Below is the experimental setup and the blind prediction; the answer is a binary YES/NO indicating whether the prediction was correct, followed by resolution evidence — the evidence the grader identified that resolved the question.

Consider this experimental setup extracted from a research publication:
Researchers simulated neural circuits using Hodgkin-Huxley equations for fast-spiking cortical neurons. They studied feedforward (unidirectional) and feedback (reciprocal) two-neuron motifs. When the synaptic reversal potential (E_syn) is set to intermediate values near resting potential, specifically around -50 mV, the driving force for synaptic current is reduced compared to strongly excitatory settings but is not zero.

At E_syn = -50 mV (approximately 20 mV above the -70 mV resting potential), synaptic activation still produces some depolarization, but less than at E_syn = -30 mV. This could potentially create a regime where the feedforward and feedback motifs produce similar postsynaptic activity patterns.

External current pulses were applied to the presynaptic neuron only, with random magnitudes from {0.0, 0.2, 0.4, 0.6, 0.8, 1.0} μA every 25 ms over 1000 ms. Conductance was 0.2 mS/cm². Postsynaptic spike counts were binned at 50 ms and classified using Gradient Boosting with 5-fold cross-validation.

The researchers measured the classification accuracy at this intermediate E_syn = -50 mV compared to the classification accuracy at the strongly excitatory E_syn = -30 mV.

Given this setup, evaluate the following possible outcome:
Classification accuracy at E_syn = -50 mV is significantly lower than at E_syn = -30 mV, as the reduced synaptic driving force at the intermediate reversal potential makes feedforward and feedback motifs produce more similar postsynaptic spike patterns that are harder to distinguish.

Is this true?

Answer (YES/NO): YES